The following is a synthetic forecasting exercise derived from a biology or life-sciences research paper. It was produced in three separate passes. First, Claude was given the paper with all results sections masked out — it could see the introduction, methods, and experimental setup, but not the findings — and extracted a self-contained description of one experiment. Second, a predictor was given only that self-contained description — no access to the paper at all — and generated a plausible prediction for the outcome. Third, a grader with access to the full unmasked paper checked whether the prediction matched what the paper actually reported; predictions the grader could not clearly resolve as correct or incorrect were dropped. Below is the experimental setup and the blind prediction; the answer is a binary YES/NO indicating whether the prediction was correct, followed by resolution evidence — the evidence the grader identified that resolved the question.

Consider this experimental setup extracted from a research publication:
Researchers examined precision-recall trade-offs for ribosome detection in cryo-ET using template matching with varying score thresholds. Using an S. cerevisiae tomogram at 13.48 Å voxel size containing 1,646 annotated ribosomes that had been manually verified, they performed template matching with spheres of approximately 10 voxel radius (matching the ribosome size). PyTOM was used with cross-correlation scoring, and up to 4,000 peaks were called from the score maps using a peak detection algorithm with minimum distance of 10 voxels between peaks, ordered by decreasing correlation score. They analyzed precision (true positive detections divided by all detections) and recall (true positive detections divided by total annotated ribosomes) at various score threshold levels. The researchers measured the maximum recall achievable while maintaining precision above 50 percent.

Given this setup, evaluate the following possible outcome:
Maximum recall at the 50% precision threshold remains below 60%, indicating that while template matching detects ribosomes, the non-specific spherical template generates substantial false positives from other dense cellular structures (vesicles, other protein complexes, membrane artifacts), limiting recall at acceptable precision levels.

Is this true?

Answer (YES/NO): YES